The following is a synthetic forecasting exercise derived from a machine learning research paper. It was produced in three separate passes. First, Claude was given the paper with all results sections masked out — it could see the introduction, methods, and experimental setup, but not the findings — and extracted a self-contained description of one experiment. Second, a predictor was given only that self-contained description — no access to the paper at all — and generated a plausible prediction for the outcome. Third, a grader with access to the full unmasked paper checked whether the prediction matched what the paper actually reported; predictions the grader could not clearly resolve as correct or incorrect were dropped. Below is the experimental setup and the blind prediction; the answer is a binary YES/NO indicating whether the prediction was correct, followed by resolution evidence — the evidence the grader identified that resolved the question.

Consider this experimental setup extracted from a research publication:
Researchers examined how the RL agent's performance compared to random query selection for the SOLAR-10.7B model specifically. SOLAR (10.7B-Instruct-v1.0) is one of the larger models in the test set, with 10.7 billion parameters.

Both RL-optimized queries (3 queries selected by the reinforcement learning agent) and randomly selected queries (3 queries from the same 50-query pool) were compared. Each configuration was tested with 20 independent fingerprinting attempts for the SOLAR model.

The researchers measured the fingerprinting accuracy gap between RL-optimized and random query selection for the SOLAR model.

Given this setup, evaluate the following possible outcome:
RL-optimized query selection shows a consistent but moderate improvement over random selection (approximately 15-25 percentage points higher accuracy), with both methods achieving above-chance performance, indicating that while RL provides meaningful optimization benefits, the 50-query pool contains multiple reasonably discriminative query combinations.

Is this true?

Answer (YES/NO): NO